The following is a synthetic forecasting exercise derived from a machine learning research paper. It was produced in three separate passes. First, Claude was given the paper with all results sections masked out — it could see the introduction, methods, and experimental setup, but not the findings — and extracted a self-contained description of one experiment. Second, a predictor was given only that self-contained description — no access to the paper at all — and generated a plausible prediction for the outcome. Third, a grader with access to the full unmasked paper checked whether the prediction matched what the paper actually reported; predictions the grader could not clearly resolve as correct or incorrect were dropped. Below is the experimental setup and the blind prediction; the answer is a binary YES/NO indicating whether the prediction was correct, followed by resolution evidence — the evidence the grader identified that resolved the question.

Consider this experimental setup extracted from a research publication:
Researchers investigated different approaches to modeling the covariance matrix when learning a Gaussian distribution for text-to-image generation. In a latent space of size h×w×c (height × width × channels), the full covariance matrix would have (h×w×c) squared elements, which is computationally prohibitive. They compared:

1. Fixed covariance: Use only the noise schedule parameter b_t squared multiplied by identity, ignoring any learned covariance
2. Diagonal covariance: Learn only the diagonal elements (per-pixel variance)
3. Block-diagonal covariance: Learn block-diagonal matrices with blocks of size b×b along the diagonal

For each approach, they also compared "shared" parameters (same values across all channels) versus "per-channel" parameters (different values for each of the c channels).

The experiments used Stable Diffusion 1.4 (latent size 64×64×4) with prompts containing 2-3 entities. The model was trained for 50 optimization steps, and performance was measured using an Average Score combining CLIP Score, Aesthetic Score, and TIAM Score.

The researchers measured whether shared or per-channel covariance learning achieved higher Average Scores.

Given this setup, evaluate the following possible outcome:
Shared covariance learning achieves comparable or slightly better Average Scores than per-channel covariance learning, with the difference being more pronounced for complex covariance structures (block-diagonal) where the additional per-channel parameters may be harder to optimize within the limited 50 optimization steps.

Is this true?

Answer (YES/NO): NO